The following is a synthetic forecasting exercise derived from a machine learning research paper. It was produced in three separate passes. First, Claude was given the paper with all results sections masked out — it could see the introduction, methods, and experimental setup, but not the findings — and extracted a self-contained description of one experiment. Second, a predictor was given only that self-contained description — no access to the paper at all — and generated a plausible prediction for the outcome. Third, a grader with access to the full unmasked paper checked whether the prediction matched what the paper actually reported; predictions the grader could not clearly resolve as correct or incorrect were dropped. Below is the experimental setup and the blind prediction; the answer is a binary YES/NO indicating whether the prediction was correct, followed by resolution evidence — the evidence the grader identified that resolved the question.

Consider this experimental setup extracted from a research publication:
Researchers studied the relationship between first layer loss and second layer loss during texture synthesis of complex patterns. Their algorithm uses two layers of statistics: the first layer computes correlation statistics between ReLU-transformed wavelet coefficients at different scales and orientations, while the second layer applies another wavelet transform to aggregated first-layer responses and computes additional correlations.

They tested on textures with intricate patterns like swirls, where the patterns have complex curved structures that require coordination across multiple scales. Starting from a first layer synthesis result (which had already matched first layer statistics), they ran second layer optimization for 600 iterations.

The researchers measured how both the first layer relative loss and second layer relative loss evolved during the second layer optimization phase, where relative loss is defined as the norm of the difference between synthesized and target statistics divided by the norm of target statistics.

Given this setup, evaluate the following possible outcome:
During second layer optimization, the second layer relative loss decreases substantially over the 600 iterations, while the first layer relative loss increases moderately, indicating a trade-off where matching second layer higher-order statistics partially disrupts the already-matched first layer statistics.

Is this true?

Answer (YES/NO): YES